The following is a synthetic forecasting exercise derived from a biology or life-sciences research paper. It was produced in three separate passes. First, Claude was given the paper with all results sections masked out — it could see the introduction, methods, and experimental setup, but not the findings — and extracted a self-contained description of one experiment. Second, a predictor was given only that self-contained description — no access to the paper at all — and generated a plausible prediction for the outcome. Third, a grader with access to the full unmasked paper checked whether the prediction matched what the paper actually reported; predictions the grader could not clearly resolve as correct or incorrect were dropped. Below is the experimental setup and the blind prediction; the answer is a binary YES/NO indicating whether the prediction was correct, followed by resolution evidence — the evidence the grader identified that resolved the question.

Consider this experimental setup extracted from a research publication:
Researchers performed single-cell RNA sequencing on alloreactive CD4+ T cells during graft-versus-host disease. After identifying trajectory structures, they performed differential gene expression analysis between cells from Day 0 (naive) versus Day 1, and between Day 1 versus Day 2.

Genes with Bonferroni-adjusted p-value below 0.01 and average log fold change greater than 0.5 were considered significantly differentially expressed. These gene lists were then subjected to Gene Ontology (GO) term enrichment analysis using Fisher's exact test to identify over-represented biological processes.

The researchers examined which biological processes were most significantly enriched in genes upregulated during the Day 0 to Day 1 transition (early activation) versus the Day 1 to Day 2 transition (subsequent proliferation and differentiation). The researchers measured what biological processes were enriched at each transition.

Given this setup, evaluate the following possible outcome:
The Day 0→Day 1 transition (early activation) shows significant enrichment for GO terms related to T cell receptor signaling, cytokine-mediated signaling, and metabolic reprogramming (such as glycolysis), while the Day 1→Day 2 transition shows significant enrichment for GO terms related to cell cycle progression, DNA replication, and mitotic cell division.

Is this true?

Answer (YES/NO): NO